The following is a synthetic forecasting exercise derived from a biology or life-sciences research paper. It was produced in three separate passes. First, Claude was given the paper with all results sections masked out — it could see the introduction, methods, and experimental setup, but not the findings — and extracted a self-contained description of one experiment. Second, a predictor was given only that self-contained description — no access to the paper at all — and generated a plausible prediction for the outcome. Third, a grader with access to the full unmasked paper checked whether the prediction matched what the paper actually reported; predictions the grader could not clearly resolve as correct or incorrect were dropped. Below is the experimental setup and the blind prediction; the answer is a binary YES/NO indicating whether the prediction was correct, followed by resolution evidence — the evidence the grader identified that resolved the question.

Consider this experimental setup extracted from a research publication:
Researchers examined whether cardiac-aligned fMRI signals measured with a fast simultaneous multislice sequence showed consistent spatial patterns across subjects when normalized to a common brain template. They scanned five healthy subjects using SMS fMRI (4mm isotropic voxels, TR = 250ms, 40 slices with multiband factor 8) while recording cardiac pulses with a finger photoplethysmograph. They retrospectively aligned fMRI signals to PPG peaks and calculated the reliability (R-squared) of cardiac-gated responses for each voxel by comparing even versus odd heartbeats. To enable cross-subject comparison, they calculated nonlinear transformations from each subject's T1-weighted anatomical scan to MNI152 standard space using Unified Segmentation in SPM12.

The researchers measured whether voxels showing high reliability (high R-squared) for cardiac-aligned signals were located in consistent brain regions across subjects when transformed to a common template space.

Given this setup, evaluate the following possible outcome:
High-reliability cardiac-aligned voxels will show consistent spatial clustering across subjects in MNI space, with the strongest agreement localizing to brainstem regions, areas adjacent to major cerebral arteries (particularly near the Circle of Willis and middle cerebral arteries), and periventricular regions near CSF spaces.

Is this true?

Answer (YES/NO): NO